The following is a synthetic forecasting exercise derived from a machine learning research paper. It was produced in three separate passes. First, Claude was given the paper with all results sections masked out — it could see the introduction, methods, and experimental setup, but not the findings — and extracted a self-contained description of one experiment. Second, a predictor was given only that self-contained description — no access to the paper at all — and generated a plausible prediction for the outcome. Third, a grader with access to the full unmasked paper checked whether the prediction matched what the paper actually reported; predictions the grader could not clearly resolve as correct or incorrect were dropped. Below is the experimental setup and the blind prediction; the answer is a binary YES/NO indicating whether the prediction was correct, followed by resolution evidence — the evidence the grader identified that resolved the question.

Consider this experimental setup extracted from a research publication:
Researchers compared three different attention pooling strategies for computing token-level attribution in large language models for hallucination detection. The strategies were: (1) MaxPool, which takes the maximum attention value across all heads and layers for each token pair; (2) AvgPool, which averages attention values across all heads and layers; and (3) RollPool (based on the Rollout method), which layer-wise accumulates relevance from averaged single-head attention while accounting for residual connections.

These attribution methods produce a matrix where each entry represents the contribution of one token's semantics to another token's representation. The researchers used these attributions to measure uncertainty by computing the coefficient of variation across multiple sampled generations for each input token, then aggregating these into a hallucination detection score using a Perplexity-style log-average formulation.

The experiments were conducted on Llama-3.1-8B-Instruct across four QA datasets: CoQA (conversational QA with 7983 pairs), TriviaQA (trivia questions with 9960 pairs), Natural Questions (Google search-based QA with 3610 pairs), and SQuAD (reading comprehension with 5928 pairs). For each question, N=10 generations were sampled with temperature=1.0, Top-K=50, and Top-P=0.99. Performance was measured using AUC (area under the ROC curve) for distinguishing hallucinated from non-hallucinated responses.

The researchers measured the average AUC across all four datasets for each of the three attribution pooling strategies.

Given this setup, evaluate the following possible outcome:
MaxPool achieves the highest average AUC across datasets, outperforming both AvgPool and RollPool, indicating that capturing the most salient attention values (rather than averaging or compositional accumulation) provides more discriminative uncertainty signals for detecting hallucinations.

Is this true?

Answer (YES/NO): NO